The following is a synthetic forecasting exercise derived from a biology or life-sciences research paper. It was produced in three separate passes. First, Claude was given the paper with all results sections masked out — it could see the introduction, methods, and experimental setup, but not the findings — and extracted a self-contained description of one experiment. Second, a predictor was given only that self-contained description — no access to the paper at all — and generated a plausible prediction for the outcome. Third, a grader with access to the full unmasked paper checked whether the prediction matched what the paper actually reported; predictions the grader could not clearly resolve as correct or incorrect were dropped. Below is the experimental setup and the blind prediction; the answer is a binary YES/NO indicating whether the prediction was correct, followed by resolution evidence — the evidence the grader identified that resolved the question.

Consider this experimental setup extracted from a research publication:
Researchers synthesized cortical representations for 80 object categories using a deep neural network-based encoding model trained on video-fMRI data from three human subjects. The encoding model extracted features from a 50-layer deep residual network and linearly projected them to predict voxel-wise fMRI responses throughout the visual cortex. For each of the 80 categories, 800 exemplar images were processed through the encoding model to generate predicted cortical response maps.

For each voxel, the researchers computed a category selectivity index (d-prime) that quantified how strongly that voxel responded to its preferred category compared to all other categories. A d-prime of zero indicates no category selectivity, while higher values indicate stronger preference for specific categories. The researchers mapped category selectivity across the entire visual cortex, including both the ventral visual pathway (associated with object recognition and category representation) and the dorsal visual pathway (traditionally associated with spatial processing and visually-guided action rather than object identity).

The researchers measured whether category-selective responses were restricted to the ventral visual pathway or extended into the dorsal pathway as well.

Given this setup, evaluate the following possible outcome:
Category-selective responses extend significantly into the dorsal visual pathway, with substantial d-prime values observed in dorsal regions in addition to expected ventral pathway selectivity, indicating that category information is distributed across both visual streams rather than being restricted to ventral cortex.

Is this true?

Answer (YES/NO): NO